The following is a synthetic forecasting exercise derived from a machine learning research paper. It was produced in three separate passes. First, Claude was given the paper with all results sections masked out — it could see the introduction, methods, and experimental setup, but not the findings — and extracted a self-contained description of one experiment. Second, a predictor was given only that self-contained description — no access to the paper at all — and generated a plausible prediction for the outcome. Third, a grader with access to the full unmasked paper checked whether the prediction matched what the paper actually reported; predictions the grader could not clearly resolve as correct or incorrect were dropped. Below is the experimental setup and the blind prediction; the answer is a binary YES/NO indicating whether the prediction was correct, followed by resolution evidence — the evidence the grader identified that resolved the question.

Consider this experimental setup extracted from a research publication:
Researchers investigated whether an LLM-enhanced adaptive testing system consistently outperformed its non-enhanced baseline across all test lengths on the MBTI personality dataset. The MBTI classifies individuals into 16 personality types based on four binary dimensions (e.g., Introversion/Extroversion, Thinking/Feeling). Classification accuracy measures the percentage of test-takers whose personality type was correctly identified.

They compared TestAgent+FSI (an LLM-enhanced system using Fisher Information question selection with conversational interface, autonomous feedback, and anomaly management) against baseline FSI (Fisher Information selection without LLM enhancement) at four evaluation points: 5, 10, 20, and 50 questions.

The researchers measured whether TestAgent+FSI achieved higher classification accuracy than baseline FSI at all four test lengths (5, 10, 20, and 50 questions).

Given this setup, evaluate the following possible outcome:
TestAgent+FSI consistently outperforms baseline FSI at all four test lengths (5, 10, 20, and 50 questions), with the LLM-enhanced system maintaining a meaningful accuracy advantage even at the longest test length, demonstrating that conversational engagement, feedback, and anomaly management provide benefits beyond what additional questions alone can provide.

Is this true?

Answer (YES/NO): NO